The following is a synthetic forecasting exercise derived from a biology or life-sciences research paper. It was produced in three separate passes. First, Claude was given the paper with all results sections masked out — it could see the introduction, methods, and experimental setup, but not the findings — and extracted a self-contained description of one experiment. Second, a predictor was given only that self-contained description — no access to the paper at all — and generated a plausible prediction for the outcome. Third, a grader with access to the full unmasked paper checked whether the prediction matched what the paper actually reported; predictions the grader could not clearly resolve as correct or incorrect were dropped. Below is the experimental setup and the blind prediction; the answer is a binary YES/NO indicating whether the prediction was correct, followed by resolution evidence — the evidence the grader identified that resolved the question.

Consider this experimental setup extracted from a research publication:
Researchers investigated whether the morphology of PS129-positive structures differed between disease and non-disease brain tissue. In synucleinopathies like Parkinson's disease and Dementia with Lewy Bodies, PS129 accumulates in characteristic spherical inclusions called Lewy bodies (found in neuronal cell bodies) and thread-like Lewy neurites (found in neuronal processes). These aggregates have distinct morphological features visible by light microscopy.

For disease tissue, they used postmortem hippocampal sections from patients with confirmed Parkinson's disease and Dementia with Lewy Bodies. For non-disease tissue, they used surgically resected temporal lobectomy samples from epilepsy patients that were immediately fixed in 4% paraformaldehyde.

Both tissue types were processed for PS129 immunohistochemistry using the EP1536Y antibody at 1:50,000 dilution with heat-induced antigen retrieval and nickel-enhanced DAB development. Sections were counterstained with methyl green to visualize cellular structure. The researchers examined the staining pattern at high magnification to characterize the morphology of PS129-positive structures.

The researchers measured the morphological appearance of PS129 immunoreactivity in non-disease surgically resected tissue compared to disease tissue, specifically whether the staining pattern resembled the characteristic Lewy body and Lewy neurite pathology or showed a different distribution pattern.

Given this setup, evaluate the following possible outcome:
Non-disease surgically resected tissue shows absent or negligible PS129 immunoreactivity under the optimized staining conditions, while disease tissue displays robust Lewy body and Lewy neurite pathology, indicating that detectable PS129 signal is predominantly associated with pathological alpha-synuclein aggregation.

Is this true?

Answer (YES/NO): NO